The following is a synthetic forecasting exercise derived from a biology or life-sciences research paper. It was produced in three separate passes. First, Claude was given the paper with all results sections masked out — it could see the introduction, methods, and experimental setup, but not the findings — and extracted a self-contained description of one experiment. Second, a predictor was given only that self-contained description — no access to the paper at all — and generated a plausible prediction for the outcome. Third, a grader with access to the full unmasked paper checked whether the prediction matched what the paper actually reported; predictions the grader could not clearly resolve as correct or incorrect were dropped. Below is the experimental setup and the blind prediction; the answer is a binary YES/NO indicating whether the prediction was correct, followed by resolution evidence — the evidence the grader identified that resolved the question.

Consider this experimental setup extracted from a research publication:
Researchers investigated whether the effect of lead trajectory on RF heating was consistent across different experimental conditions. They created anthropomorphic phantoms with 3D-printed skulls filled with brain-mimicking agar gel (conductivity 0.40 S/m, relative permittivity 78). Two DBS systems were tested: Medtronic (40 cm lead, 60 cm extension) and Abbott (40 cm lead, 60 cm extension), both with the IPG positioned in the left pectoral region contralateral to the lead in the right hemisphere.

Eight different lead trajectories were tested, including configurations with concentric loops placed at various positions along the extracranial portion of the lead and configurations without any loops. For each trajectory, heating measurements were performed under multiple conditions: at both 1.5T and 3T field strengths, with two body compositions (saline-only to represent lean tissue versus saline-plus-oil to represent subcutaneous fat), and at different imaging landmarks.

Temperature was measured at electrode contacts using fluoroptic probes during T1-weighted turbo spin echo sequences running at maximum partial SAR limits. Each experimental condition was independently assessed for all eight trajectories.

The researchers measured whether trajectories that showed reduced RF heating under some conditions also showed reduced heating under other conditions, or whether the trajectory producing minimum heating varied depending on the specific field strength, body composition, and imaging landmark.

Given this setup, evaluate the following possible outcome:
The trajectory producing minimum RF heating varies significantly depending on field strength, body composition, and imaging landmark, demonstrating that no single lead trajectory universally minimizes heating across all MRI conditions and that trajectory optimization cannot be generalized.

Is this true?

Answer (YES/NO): NO